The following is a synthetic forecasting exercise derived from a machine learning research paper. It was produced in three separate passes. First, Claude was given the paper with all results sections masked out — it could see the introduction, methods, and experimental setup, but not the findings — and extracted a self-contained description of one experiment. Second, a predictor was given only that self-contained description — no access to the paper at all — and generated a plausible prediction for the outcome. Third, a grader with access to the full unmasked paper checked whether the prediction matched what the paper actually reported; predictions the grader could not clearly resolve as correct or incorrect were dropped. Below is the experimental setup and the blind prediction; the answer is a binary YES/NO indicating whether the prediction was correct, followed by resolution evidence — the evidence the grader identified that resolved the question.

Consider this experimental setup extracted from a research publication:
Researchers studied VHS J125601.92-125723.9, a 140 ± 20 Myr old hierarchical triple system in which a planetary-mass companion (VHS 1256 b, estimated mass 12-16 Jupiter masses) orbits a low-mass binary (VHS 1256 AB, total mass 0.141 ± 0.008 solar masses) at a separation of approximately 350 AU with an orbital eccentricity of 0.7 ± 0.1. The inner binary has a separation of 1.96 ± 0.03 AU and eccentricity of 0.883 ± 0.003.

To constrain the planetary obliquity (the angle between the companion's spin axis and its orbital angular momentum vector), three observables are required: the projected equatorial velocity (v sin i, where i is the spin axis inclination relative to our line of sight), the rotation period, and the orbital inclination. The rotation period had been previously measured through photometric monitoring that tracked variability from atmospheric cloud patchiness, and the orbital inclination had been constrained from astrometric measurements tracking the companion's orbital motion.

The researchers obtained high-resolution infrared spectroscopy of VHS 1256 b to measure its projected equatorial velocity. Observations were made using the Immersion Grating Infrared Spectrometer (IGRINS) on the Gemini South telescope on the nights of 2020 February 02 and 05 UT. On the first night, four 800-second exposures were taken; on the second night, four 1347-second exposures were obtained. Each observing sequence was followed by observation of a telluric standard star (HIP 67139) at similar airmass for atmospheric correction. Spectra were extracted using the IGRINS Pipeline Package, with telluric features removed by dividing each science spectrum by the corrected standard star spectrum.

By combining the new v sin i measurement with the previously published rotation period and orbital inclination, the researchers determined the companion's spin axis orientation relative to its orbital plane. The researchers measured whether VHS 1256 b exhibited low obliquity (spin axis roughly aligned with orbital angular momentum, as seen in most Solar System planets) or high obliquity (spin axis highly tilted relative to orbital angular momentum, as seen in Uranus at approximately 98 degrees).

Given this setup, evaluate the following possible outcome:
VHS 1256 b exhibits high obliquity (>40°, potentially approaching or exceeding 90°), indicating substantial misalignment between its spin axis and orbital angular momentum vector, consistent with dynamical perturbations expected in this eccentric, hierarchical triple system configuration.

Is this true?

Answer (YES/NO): YES